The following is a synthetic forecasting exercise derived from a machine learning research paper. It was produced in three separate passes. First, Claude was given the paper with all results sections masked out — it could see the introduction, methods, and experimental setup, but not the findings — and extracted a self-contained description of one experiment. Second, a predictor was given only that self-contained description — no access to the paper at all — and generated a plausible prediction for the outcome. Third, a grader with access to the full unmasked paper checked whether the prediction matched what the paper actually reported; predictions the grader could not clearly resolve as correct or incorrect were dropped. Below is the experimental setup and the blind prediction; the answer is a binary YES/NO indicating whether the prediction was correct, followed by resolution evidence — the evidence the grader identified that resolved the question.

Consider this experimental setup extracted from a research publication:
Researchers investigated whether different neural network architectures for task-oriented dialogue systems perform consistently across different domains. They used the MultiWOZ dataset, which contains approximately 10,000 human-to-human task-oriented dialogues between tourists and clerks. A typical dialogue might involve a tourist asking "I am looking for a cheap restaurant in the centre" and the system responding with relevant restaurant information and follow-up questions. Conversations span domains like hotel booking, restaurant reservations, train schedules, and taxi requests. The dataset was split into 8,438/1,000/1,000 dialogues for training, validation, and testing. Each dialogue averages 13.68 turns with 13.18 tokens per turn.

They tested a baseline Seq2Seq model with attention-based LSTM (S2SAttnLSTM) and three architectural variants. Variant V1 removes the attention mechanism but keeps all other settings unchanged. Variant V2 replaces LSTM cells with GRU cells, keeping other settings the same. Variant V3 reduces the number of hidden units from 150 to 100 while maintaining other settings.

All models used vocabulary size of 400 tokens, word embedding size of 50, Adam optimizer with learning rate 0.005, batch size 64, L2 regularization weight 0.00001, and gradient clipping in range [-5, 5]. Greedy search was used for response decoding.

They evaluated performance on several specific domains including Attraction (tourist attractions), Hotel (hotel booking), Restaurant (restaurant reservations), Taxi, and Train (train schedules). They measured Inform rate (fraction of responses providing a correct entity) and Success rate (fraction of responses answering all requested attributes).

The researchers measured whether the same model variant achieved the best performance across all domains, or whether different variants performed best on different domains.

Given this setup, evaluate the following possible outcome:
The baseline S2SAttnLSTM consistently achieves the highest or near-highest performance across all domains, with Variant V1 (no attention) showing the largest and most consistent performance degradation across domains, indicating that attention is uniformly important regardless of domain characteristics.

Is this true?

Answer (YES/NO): NO